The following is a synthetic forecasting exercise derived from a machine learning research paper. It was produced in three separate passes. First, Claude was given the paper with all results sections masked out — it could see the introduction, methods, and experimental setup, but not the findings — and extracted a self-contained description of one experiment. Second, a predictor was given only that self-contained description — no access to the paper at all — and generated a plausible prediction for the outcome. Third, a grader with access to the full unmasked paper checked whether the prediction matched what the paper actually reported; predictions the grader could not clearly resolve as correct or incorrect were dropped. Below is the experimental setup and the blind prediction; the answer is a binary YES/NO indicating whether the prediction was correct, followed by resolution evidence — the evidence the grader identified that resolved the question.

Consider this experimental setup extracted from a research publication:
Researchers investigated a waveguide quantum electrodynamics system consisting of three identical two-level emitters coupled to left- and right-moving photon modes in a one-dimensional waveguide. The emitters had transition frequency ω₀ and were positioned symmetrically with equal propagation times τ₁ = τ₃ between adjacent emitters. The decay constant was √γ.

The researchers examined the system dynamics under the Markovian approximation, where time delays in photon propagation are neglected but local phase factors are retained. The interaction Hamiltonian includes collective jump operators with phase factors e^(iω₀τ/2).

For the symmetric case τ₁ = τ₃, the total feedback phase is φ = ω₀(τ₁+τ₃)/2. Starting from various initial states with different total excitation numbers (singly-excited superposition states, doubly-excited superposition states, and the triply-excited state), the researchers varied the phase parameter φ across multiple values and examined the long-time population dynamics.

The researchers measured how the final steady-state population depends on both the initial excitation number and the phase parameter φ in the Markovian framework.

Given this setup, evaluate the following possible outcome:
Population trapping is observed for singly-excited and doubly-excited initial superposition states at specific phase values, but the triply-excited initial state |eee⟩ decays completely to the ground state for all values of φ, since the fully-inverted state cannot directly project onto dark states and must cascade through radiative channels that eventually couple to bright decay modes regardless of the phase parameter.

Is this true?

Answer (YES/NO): YES